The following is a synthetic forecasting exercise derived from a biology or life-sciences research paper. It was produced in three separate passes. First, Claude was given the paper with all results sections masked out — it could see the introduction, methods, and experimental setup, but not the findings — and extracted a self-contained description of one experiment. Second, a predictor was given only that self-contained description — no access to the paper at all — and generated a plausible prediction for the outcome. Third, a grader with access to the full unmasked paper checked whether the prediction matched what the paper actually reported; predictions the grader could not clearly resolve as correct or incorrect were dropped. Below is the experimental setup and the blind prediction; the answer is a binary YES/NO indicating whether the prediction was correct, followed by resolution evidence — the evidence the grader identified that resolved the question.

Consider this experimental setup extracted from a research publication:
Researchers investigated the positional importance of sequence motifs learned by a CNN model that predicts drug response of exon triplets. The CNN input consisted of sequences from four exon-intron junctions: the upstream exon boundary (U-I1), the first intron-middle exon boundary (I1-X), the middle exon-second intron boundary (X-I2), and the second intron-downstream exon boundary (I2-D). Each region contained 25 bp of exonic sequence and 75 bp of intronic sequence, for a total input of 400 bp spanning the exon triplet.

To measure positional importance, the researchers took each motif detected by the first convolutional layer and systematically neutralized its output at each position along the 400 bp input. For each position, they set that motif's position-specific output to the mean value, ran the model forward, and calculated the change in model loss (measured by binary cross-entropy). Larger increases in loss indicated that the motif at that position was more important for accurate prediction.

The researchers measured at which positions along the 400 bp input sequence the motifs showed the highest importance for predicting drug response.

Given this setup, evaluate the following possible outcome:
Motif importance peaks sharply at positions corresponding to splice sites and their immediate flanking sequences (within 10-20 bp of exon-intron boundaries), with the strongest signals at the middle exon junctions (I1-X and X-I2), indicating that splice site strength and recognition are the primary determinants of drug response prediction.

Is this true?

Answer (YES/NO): NO